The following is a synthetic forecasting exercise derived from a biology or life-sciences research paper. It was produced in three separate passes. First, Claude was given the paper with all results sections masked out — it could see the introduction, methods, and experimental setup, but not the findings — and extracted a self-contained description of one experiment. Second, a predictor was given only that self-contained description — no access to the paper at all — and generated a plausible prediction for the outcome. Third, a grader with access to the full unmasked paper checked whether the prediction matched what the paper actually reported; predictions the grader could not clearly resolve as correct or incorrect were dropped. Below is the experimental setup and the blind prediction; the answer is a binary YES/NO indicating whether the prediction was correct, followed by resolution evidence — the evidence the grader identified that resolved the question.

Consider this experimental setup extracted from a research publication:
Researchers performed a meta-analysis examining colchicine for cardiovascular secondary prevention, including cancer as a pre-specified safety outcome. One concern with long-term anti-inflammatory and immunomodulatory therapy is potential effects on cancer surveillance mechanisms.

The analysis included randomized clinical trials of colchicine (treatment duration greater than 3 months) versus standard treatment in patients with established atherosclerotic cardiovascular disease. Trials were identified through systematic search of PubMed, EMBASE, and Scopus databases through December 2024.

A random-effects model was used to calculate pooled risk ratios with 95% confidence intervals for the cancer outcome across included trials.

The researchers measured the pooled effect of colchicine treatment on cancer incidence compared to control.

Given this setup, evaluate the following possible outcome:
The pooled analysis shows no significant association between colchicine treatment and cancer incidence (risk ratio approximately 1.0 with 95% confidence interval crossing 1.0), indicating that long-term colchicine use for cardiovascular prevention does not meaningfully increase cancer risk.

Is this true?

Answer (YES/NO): YES